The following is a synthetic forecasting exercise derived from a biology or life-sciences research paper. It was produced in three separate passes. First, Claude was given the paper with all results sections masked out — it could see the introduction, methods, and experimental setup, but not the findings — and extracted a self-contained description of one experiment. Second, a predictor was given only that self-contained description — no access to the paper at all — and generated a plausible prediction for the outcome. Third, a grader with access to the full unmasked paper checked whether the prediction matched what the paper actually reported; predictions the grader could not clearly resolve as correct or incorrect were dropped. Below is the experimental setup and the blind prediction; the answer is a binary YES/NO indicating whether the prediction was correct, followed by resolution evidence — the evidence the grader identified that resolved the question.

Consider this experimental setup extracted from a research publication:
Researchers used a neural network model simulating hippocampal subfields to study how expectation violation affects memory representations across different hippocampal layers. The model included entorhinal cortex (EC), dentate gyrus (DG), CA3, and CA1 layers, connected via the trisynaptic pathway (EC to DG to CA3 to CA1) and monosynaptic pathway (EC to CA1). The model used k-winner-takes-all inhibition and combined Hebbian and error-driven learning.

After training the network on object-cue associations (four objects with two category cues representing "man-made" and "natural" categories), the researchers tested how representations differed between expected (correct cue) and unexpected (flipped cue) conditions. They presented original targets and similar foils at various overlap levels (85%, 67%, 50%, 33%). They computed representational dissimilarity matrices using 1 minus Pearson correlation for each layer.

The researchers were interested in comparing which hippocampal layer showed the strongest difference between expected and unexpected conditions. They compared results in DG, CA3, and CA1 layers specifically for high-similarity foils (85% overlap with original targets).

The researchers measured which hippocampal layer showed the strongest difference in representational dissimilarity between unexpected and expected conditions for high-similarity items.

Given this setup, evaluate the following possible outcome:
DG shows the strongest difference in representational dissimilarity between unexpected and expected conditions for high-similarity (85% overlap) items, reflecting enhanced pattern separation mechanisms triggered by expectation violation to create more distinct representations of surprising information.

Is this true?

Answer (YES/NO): NO